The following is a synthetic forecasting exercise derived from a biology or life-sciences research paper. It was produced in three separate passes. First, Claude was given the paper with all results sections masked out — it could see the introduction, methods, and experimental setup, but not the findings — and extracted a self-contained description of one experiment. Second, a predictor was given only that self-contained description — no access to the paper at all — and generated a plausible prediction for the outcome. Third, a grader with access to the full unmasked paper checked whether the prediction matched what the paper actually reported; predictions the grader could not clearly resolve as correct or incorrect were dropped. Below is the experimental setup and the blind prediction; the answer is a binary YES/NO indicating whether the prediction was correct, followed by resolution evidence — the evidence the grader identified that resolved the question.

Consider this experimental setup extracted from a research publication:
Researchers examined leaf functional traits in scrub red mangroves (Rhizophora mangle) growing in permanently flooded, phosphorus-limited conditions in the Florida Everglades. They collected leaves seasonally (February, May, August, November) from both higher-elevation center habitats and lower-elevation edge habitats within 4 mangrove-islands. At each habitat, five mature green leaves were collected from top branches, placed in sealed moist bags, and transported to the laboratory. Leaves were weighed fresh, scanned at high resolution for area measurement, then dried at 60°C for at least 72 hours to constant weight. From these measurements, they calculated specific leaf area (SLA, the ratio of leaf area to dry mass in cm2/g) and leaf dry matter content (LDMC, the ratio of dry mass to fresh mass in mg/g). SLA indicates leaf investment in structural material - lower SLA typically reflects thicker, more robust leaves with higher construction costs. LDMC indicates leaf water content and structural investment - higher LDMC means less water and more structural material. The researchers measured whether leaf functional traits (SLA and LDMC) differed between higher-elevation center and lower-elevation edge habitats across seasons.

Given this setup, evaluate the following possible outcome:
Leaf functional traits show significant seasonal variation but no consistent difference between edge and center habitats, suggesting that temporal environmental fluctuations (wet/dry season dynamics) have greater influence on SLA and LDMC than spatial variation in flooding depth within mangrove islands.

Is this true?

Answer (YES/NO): NO